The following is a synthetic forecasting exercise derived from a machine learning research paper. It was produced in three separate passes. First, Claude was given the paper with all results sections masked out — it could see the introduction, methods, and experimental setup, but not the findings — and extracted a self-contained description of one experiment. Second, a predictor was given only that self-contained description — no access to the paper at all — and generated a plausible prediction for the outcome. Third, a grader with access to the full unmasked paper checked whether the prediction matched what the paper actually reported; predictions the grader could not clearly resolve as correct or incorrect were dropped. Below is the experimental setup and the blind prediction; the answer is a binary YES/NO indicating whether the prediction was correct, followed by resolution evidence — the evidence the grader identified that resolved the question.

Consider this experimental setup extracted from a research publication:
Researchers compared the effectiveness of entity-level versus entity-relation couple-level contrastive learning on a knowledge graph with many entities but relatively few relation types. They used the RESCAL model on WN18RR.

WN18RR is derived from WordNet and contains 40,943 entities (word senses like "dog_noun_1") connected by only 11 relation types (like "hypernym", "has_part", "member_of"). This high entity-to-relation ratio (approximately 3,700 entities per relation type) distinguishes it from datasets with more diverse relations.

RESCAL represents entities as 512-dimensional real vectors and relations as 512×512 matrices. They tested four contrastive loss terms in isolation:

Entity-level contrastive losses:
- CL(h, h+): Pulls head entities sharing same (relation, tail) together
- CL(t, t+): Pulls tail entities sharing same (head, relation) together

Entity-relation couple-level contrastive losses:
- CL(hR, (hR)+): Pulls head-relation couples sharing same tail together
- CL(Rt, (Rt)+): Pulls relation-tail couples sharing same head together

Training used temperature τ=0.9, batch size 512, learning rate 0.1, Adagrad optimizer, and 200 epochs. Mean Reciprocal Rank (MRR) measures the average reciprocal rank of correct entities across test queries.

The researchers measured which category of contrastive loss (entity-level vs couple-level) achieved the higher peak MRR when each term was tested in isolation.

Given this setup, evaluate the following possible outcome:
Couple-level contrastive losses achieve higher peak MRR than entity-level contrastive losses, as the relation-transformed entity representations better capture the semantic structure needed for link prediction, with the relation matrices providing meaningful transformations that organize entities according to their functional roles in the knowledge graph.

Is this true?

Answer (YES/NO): YES